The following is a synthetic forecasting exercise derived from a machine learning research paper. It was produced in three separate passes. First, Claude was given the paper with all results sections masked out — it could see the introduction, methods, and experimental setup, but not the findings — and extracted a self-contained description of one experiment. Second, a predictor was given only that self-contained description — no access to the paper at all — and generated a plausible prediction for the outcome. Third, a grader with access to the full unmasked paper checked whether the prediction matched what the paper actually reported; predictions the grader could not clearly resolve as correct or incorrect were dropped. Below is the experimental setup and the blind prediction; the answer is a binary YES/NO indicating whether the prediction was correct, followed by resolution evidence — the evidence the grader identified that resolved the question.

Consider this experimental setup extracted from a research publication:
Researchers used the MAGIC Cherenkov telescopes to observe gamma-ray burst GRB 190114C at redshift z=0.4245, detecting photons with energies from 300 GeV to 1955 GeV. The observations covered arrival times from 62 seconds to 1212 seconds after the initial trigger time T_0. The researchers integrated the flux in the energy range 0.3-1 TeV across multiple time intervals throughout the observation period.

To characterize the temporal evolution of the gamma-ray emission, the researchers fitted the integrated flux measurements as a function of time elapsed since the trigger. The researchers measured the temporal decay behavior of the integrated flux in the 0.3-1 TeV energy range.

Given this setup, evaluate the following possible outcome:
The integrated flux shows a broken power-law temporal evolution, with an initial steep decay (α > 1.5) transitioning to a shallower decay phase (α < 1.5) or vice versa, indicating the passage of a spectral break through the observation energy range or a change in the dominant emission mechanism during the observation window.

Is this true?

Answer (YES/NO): NO